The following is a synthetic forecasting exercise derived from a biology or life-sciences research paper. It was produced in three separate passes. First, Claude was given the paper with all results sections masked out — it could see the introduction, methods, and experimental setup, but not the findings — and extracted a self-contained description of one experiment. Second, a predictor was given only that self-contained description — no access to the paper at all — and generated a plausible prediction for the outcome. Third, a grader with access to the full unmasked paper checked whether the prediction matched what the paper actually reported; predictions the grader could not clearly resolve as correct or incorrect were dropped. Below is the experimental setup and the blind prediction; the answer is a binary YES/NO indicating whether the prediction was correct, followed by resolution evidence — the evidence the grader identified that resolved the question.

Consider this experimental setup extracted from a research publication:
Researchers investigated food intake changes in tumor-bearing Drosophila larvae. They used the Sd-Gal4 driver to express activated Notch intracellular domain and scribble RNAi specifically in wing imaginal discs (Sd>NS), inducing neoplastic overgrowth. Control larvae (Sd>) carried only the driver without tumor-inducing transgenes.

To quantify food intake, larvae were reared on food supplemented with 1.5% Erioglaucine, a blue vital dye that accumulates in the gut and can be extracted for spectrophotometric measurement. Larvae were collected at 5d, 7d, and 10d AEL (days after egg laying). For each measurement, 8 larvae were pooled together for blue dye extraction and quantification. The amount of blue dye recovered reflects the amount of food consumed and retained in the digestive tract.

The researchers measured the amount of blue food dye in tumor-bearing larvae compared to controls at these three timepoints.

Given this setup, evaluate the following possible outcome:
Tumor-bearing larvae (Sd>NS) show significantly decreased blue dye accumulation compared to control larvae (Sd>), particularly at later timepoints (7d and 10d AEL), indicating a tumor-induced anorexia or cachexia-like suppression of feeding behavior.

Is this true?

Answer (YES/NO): YES